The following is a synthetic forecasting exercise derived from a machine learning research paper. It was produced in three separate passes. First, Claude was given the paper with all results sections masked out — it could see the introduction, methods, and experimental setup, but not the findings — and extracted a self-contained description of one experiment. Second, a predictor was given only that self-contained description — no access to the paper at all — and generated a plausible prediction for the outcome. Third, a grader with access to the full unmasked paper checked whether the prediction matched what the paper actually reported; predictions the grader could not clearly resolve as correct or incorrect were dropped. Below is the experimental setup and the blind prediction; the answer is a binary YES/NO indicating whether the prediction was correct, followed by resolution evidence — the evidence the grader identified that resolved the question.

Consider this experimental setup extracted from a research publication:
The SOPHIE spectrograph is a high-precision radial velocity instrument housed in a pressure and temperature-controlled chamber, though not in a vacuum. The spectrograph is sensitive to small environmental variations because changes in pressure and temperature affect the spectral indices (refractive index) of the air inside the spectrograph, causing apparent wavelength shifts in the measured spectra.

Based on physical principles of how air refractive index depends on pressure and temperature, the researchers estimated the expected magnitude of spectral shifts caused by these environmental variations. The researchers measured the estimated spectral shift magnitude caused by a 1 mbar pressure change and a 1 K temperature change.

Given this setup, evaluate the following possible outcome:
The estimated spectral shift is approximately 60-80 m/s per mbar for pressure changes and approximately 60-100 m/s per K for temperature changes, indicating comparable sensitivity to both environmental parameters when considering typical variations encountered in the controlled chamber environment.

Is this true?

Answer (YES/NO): NO